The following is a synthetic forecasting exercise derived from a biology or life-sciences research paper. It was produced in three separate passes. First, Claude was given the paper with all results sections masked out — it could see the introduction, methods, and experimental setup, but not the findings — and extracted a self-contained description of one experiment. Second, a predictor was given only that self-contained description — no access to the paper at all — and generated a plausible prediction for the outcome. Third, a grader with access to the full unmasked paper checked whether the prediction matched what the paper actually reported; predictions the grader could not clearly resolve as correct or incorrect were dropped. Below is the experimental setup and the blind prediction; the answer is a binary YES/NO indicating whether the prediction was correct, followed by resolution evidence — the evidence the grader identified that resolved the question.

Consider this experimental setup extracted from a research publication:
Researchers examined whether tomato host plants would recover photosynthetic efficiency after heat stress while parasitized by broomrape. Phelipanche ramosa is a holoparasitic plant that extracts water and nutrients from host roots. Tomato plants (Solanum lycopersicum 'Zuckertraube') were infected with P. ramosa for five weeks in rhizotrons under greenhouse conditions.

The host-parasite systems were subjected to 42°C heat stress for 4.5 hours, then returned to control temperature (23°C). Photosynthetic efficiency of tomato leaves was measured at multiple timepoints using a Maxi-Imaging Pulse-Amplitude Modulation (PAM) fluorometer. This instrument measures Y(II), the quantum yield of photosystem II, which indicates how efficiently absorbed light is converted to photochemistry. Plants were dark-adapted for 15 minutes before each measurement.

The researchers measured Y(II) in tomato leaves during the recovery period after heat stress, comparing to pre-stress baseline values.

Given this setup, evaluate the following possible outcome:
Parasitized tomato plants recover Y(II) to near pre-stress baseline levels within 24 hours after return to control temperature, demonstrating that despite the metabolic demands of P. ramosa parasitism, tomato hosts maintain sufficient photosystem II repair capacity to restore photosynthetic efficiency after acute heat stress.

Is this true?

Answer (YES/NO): NO